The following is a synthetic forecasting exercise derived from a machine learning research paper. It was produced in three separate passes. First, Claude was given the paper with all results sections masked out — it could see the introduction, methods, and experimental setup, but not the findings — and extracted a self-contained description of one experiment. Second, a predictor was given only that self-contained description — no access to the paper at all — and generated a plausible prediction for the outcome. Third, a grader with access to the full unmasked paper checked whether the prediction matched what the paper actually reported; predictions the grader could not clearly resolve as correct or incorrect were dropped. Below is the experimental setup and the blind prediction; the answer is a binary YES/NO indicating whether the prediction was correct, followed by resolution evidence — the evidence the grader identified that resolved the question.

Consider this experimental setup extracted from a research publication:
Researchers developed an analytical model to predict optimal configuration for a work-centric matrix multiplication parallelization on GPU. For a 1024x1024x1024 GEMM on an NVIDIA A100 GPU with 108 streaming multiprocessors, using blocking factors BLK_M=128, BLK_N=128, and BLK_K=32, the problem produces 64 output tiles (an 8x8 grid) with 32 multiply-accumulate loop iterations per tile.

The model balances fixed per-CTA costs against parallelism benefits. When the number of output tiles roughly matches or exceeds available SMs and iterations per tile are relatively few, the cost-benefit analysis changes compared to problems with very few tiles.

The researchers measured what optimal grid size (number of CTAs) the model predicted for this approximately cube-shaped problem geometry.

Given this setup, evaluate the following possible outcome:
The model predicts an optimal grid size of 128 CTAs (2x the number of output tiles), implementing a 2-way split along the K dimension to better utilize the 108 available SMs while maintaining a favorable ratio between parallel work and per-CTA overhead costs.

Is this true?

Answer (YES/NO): NO